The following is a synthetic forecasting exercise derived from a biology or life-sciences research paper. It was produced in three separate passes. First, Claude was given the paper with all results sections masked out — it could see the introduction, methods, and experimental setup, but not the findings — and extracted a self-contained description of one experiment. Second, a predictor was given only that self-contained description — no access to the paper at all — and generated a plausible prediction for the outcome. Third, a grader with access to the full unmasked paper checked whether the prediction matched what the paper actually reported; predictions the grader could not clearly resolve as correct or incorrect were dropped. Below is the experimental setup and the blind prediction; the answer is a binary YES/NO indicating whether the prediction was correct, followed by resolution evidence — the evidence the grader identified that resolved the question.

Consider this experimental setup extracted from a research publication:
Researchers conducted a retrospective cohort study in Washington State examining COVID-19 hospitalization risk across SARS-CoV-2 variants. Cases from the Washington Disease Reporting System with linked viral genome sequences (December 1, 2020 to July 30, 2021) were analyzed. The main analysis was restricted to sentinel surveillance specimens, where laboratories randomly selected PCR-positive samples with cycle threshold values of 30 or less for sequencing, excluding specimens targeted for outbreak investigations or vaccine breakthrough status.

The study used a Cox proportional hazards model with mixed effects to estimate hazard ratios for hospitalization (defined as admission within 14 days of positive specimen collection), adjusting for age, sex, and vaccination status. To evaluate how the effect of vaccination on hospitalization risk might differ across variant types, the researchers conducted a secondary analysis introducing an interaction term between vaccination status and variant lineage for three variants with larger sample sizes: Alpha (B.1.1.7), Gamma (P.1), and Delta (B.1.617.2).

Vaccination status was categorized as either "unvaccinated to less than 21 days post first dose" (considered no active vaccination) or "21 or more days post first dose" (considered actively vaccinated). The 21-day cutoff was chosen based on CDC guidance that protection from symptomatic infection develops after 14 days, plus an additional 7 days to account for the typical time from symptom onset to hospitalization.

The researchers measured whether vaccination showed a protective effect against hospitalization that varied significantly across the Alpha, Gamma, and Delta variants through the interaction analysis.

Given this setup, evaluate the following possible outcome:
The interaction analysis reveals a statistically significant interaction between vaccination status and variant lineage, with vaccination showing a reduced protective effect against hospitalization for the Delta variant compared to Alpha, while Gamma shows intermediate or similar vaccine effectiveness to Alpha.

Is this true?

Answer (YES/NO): NO